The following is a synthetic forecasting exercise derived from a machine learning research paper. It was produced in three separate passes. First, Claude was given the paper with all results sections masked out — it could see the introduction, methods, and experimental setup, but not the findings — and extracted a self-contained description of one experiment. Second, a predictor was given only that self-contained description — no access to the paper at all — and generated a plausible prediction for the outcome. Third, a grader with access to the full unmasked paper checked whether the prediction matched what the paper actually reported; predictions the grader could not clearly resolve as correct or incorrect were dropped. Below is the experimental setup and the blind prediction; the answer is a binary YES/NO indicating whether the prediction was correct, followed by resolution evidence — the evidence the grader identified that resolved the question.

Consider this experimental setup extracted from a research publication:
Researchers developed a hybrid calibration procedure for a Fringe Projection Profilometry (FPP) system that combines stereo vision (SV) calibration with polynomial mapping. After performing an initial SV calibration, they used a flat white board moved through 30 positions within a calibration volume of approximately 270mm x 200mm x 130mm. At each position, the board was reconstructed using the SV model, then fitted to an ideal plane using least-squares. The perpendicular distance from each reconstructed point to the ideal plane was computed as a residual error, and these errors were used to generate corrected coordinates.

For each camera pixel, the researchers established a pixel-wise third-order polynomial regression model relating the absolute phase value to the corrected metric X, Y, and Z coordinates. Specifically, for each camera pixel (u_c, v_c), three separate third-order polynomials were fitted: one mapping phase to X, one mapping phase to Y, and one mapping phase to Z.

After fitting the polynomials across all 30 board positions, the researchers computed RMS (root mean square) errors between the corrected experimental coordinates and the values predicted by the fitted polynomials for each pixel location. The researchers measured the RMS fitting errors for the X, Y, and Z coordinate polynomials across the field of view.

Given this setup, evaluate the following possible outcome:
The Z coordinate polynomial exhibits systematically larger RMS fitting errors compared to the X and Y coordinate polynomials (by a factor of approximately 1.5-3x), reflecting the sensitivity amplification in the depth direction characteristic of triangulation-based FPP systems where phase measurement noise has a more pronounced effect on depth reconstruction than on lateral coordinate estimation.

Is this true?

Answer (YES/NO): NO